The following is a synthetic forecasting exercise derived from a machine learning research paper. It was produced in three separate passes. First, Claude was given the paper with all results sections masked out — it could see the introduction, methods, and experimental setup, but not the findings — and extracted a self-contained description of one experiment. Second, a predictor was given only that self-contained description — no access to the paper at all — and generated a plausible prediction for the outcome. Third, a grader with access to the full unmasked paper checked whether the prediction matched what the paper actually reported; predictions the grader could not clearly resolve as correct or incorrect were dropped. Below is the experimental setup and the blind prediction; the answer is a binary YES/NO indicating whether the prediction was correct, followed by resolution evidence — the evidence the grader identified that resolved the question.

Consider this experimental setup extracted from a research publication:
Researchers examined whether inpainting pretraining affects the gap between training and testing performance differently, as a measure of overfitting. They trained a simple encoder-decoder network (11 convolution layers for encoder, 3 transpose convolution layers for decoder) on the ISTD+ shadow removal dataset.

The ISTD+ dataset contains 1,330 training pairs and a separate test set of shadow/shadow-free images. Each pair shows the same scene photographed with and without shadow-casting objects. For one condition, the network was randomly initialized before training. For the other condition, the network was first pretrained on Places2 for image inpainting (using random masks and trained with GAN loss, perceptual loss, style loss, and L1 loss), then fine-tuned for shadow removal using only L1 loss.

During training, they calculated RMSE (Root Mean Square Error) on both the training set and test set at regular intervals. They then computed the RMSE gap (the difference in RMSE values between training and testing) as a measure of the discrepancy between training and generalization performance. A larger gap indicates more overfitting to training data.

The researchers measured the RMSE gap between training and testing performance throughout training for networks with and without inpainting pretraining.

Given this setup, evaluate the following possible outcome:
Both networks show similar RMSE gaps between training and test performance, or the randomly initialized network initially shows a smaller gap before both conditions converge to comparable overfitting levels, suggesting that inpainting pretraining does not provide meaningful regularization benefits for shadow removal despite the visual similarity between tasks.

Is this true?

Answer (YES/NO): NO